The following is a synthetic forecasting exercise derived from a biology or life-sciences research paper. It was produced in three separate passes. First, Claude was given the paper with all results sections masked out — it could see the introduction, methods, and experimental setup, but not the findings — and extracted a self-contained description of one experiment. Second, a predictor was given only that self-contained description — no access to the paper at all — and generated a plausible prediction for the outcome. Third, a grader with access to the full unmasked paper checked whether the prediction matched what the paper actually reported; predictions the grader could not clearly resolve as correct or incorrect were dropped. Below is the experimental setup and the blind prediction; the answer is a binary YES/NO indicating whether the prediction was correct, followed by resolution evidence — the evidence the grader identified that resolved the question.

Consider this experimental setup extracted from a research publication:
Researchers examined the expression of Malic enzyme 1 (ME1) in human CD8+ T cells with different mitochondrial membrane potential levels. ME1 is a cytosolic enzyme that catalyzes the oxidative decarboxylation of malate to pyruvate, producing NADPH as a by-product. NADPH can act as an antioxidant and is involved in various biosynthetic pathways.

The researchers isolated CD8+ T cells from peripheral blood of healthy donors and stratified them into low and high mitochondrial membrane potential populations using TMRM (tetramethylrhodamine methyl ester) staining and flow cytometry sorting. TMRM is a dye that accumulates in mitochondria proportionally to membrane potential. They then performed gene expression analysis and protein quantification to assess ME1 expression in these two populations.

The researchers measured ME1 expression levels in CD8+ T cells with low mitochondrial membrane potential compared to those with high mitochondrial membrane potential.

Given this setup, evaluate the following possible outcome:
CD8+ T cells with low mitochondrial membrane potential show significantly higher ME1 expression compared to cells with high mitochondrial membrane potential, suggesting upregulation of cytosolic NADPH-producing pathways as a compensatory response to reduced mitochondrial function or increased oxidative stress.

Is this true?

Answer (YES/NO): YES